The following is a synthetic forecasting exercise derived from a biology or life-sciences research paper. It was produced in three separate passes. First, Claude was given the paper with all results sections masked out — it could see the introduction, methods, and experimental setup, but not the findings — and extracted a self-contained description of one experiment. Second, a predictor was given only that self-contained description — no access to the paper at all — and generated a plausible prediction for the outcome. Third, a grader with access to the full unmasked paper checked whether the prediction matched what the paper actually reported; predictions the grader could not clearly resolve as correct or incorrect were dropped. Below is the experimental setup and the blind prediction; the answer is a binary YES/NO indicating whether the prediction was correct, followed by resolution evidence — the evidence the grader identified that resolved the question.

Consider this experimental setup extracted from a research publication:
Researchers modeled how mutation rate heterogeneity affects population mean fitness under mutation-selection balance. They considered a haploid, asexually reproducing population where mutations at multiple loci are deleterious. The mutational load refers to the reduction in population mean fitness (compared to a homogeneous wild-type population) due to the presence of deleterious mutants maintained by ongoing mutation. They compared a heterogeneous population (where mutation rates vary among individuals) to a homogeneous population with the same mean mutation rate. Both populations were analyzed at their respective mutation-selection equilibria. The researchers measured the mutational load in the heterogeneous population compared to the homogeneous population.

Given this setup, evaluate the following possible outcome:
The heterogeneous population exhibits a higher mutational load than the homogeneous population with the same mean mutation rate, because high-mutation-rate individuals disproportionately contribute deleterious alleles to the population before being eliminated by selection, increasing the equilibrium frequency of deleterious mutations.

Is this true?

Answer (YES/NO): NO